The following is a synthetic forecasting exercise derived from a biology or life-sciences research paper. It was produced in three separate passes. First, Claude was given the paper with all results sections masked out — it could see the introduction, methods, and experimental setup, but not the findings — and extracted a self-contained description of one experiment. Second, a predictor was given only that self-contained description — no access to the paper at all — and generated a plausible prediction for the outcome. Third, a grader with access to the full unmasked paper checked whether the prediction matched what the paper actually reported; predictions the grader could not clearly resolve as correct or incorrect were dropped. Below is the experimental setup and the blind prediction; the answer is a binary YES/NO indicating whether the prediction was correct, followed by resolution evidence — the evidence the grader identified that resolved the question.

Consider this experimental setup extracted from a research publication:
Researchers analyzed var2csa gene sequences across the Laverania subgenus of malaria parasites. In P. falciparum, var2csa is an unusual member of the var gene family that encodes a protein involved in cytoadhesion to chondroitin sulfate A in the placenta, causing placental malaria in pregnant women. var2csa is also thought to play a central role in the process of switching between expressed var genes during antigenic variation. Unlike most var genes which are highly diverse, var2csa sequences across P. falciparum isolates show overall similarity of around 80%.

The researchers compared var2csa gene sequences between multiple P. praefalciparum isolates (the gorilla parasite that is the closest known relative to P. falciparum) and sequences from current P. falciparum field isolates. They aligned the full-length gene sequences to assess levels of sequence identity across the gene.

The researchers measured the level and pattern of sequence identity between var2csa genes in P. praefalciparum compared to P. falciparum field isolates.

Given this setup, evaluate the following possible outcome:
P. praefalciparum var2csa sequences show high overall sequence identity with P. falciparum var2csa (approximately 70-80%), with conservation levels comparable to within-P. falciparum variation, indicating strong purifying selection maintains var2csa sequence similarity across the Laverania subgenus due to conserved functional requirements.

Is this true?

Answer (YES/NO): NO